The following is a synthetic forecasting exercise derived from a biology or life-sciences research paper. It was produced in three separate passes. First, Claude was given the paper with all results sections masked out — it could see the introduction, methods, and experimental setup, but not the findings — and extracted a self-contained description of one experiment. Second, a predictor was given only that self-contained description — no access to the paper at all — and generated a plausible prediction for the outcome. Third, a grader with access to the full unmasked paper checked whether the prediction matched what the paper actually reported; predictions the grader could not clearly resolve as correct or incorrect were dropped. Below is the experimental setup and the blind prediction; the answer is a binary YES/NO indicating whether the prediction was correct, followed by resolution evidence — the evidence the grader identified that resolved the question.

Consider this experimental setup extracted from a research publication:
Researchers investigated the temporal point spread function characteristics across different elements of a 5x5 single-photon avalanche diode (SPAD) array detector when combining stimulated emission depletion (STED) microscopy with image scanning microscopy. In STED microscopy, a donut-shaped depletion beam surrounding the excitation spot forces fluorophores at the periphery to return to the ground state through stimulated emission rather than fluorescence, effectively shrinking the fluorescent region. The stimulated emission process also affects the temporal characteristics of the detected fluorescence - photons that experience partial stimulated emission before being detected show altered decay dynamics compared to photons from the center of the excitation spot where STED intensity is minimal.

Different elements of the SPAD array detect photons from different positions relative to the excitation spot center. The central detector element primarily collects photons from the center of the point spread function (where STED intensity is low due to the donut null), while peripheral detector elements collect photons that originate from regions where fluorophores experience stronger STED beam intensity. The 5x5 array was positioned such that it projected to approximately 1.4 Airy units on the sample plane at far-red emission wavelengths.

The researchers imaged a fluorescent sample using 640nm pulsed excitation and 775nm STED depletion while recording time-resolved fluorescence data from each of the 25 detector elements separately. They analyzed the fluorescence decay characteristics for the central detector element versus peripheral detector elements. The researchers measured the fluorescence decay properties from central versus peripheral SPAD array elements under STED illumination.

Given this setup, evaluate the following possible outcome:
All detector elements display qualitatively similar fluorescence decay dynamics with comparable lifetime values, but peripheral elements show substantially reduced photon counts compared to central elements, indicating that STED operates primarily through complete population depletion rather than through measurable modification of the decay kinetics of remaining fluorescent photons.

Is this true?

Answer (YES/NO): NO